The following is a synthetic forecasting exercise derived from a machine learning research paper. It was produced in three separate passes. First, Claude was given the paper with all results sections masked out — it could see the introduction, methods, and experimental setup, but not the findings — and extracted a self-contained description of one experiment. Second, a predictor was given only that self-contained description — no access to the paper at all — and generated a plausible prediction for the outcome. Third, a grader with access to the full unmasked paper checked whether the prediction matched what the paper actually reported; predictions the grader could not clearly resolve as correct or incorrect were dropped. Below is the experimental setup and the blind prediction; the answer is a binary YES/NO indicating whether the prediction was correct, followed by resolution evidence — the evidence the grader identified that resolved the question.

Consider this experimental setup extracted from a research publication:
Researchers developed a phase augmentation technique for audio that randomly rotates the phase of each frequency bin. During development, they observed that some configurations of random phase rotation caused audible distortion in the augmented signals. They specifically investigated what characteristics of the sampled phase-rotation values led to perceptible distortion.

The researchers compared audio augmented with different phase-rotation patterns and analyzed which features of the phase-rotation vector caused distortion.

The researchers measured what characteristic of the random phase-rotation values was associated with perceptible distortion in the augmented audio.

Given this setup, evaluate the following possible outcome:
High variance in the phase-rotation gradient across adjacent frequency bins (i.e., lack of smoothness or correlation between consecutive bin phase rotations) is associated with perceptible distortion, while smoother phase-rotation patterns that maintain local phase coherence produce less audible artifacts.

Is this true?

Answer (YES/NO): YES